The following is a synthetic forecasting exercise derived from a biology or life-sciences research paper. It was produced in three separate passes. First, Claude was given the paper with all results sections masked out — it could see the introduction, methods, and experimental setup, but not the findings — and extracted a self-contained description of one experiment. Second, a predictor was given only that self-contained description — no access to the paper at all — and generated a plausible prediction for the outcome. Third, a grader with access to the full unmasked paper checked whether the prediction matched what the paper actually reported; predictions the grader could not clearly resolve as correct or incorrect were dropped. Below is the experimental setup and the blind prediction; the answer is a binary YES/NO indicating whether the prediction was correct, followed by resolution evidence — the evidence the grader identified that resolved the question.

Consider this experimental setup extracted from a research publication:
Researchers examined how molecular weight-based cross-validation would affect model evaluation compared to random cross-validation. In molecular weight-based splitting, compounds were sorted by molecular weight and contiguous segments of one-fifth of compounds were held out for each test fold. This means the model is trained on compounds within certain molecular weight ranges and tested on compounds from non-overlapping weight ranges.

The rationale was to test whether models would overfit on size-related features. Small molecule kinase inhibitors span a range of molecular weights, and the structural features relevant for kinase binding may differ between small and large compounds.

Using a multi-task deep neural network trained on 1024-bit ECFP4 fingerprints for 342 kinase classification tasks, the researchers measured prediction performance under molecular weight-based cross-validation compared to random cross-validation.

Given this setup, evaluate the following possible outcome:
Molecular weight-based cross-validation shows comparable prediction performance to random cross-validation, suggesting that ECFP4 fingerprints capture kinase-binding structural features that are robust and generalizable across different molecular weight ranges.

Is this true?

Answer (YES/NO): NO